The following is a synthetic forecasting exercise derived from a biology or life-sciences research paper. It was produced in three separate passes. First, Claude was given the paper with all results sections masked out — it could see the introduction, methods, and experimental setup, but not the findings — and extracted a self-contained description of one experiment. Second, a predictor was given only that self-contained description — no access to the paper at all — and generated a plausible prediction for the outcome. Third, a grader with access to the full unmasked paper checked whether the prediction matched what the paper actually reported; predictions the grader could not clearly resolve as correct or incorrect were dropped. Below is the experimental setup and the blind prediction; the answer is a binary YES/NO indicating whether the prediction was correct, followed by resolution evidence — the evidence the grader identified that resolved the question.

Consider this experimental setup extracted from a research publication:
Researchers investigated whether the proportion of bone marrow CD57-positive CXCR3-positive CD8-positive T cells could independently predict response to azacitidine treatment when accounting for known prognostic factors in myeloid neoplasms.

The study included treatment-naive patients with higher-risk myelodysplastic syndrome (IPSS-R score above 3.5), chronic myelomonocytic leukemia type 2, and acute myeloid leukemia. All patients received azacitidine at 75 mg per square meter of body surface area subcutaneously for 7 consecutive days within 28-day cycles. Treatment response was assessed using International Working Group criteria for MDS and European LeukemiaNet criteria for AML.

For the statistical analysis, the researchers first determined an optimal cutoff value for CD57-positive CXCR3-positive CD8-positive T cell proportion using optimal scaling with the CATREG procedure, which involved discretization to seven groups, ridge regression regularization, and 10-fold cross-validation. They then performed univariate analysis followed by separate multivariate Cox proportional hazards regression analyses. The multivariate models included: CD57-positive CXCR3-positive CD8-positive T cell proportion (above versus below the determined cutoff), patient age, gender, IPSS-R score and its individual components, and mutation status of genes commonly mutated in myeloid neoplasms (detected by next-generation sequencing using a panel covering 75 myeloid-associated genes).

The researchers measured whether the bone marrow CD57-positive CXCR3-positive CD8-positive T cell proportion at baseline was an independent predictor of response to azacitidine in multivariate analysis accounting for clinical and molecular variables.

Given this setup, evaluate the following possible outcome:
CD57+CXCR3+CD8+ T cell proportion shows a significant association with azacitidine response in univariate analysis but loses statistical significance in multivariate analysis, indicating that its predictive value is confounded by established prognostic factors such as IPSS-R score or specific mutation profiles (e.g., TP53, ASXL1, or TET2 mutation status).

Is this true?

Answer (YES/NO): NO